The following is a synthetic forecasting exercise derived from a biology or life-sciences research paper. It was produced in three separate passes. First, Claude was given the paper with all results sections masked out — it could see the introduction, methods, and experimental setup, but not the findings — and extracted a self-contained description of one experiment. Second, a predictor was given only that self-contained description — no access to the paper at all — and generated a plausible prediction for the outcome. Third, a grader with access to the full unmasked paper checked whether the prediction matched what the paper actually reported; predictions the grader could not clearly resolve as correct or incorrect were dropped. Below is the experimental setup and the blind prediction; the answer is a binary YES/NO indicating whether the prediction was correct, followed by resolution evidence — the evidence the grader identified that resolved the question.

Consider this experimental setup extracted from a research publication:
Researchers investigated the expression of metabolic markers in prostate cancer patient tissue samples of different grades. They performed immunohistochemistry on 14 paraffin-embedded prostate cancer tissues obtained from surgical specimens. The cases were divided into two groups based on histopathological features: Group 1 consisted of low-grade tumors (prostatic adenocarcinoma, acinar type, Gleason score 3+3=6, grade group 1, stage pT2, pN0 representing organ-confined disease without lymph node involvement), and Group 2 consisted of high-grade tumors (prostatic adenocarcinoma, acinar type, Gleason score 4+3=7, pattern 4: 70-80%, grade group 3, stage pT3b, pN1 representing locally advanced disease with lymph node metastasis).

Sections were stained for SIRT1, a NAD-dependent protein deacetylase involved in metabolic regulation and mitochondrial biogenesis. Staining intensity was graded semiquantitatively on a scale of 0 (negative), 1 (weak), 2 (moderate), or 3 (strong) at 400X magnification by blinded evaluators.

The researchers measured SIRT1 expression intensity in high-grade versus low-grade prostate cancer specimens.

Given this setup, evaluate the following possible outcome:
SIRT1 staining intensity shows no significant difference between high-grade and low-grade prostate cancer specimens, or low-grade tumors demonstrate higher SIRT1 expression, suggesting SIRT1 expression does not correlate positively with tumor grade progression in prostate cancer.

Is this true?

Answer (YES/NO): NO